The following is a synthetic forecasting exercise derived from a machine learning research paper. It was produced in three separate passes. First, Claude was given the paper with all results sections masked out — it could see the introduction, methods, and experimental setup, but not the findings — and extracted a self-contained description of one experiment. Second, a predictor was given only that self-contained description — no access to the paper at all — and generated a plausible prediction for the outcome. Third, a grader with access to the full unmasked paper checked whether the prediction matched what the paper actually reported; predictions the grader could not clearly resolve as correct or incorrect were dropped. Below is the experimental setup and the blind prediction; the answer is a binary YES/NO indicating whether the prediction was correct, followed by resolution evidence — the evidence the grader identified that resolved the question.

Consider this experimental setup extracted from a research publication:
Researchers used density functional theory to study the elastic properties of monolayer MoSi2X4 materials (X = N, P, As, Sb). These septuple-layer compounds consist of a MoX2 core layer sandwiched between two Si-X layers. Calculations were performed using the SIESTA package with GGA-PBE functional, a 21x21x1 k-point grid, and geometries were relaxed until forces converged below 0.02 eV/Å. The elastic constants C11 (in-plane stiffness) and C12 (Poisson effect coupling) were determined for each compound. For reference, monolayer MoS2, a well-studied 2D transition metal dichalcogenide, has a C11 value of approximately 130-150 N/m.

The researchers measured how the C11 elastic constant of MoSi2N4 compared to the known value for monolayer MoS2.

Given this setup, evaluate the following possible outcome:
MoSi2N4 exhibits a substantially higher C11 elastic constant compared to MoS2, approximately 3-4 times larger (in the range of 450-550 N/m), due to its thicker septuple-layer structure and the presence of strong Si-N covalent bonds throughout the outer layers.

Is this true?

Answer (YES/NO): YES